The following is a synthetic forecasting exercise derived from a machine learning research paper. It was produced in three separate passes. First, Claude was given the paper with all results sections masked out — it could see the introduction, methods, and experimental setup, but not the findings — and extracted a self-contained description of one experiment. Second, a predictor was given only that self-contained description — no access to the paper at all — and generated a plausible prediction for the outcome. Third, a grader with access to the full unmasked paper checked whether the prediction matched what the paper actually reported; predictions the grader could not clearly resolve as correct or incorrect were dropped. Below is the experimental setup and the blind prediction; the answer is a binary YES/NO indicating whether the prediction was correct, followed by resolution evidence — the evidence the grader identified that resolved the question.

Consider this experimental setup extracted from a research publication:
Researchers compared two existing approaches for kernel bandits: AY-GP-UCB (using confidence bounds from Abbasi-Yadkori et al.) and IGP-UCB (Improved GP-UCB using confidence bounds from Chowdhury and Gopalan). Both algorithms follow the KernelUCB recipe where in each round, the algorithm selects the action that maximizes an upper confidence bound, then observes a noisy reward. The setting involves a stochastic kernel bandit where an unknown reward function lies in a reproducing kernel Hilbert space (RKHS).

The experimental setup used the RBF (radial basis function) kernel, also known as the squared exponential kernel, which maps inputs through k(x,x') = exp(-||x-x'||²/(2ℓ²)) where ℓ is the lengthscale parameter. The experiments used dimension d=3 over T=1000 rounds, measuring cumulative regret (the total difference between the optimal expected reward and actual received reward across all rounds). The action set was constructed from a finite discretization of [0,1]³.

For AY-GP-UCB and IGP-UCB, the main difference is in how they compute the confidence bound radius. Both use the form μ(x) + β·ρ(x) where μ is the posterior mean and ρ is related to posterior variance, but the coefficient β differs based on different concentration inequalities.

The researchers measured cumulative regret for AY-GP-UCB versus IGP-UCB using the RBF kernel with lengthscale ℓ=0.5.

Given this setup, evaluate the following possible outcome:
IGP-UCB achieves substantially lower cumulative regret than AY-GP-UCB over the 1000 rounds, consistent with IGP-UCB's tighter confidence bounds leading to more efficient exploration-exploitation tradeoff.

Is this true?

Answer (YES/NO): NO